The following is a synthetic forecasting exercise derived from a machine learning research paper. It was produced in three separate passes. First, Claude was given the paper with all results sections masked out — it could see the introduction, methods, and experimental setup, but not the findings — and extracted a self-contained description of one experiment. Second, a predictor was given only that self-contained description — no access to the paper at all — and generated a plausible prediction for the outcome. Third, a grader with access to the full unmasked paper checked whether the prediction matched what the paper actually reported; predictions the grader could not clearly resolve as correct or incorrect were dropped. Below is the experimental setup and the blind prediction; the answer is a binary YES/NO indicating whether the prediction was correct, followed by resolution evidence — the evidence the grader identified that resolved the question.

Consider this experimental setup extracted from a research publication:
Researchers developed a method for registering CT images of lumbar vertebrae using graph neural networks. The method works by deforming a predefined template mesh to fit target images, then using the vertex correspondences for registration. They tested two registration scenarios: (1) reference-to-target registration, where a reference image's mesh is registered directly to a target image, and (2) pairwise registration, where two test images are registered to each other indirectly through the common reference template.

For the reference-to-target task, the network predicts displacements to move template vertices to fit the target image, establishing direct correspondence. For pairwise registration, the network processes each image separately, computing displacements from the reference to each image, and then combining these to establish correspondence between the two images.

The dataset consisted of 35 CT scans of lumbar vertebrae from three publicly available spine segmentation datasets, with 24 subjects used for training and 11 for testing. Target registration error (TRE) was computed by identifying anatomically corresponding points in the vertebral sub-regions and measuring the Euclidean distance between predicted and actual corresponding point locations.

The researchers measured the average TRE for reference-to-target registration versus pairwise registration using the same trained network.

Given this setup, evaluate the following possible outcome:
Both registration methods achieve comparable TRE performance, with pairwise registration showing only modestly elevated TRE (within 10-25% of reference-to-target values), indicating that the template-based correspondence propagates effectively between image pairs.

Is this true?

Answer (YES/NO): YES